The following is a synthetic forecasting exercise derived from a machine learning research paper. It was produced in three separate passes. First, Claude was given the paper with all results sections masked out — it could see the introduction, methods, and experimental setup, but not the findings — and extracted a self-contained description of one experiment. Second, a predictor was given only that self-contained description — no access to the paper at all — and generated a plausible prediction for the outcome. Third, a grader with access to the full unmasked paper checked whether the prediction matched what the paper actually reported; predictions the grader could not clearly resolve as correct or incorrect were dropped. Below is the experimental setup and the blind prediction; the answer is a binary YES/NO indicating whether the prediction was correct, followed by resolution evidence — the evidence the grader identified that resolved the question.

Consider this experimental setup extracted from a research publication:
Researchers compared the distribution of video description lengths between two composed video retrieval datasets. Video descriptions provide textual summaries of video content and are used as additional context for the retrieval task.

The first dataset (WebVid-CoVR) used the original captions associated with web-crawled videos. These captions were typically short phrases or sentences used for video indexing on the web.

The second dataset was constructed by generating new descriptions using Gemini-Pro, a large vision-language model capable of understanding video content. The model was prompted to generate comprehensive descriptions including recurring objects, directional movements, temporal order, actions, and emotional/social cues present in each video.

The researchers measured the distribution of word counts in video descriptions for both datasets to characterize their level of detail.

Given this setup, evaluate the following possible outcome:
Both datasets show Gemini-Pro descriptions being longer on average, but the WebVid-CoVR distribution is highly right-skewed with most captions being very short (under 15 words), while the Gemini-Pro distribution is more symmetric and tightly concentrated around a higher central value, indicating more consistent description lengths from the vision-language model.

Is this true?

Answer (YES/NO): YES